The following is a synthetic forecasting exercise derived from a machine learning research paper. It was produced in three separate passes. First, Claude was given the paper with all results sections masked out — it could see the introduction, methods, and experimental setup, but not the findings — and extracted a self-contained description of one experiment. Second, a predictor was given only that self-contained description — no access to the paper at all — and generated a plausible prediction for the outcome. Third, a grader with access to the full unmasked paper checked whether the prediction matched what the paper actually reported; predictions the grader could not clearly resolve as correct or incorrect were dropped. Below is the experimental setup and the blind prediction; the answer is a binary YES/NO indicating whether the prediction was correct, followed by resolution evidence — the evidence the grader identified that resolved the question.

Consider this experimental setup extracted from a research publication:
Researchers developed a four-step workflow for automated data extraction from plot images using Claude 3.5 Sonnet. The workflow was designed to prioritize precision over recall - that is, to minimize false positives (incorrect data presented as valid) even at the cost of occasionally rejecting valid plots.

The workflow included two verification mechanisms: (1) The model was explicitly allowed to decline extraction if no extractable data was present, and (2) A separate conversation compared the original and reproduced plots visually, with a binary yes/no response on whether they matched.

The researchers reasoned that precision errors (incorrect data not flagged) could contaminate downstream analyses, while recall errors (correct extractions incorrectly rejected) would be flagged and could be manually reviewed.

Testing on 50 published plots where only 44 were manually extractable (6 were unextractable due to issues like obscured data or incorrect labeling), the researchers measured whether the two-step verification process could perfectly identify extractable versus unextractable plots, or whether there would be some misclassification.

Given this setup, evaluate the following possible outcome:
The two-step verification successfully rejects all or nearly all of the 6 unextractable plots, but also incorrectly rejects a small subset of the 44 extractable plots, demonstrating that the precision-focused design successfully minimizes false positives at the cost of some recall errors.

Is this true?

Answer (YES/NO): YES